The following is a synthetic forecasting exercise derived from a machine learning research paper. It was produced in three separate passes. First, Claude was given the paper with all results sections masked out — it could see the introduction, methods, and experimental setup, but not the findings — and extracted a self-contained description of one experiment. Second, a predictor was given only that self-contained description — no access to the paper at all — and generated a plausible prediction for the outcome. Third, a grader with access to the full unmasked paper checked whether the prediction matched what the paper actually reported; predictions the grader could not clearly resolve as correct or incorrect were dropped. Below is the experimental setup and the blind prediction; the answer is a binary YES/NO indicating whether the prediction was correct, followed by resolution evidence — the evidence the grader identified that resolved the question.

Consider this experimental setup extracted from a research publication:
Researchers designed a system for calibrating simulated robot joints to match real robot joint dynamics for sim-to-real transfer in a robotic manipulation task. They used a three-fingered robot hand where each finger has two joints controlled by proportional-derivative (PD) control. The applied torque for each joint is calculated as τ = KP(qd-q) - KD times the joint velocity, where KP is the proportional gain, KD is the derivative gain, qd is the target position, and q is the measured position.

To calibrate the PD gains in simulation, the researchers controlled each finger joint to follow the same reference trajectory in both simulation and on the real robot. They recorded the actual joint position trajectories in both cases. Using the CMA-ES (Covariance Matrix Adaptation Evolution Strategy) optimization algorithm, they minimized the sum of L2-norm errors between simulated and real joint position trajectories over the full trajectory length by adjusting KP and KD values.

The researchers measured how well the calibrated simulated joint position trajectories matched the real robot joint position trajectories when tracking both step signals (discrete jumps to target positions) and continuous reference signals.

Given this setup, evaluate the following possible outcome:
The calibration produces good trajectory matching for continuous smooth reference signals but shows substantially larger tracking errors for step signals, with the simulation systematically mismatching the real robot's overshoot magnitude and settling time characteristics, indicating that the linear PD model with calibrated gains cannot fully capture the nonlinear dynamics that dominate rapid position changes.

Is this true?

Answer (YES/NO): NO